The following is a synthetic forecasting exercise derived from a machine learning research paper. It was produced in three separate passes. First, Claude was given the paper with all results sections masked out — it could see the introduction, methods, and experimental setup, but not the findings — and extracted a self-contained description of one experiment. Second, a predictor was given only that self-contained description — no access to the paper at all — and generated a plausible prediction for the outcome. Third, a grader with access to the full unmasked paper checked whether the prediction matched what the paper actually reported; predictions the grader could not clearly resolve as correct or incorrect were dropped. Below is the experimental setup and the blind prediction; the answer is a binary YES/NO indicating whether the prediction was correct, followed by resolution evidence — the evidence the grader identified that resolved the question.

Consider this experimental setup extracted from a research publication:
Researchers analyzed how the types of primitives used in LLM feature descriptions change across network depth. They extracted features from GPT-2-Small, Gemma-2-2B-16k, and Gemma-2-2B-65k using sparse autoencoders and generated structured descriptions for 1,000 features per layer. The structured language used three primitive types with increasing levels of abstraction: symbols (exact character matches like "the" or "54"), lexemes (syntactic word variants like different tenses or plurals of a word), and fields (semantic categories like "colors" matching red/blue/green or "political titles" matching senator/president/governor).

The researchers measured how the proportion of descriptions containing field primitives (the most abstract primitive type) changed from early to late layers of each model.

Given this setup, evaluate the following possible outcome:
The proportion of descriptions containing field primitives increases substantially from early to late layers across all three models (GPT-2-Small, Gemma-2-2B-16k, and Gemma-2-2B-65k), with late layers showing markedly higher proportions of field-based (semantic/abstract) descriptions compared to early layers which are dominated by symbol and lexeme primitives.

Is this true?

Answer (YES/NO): YES